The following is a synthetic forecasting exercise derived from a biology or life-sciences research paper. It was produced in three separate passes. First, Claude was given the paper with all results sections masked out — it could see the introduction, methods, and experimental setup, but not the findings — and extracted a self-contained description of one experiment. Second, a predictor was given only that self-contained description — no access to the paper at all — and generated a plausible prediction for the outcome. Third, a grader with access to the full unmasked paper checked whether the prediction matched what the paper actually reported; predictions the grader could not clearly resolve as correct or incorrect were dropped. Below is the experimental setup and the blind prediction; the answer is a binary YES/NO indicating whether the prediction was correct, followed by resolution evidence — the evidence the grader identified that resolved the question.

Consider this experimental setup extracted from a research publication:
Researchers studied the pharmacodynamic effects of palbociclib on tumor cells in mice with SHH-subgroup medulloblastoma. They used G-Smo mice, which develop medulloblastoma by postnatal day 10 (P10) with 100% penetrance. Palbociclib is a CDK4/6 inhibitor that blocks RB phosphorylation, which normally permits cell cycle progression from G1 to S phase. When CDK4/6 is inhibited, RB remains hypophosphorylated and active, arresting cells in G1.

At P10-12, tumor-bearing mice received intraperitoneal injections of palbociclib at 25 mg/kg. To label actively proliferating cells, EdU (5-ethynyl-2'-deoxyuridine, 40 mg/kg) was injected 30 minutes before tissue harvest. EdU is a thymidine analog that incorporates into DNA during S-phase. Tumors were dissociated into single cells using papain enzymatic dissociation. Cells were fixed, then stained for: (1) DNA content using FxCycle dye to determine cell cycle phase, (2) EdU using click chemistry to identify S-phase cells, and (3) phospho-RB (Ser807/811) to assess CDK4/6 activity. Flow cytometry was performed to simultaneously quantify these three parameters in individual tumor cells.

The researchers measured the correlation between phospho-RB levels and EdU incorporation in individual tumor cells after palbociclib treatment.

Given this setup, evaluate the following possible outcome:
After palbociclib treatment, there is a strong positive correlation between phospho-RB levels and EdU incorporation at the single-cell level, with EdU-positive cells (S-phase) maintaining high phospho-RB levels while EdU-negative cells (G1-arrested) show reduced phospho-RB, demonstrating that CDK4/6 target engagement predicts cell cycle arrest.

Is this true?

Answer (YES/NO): YES